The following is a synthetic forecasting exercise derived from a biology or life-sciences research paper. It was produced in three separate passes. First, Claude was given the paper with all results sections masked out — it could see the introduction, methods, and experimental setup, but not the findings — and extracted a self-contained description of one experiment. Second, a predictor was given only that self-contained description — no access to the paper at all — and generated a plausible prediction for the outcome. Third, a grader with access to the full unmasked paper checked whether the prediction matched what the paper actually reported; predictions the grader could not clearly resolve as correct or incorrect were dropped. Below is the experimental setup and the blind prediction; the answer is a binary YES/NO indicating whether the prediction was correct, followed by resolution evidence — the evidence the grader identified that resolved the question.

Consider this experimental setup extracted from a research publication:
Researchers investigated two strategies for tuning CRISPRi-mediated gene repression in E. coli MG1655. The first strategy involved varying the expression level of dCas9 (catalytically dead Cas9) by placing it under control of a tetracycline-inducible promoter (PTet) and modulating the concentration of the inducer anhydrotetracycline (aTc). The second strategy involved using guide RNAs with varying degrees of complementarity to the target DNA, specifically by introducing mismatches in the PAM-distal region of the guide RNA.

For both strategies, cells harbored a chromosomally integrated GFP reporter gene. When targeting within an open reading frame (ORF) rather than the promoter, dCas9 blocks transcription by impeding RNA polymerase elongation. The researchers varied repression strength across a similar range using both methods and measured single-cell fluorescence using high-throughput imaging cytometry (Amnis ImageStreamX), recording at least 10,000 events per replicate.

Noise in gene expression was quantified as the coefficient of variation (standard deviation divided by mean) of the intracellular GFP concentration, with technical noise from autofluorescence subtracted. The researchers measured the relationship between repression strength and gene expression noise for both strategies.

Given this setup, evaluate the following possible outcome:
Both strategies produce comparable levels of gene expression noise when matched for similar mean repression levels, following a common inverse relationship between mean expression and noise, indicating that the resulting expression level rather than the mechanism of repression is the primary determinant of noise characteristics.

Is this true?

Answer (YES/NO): NO